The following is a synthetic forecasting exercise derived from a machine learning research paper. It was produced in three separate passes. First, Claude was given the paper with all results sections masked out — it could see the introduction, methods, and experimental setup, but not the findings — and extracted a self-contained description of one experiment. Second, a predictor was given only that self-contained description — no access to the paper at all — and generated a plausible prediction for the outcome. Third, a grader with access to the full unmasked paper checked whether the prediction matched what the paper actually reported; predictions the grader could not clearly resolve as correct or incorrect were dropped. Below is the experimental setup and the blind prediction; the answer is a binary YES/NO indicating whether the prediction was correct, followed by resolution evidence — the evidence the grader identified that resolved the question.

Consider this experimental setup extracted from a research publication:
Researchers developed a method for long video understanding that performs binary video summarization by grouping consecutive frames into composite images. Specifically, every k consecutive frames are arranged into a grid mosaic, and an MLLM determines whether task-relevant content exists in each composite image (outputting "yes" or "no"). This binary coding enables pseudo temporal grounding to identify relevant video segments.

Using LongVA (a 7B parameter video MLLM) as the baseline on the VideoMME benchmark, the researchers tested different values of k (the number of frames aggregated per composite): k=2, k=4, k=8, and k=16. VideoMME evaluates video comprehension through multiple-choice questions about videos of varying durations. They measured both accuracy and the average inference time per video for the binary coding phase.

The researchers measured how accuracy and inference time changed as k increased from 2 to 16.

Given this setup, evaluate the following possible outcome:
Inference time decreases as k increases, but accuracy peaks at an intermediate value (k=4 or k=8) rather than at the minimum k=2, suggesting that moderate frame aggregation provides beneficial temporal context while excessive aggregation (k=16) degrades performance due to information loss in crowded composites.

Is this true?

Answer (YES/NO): YES